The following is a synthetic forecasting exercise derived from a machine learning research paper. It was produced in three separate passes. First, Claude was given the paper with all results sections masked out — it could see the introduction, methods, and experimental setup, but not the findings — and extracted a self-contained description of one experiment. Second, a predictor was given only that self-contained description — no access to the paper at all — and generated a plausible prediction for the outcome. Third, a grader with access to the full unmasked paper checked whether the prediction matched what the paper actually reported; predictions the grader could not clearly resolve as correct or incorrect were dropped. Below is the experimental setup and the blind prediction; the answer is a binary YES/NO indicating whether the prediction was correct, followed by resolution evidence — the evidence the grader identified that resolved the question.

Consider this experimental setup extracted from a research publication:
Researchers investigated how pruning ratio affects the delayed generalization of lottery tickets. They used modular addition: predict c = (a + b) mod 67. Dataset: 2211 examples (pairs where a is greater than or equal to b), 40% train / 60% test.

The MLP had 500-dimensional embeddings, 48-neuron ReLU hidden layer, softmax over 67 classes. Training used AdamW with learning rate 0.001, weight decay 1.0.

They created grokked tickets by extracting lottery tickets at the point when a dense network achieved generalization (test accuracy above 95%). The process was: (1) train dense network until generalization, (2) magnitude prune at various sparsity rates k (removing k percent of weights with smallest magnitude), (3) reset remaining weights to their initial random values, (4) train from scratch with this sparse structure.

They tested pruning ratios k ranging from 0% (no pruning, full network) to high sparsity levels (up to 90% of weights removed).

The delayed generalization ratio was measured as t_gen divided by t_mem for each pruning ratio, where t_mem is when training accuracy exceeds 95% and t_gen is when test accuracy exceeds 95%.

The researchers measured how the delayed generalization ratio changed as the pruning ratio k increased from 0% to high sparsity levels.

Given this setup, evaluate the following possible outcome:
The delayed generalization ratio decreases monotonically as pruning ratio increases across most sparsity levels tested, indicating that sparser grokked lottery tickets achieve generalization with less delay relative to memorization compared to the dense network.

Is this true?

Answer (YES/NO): NO